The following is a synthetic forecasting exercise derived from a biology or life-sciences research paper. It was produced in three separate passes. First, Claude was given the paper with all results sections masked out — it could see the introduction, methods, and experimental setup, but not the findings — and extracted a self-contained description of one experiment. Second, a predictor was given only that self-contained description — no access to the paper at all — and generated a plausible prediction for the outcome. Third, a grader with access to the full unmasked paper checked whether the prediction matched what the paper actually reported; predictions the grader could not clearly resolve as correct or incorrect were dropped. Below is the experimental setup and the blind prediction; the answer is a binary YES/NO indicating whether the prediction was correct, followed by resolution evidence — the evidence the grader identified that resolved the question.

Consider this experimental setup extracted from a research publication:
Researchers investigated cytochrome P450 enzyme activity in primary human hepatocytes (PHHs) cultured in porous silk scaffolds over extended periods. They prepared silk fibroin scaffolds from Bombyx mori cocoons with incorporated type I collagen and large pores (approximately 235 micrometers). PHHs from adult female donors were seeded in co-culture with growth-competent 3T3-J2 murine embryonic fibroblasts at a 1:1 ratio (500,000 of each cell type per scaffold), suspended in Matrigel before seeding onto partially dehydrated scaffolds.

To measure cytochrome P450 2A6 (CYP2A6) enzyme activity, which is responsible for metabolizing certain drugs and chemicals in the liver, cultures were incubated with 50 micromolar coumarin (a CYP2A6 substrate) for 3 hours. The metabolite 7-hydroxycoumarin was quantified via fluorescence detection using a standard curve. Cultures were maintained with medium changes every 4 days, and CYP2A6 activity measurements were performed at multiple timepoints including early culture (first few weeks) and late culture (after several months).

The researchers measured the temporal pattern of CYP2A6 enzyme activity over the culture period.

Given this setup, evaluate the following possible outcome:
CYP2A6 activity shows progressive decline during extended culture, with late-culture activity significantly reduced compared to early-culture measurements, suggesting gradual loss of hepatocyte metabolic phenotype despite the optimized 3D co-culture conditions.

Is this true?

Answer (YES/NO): YES